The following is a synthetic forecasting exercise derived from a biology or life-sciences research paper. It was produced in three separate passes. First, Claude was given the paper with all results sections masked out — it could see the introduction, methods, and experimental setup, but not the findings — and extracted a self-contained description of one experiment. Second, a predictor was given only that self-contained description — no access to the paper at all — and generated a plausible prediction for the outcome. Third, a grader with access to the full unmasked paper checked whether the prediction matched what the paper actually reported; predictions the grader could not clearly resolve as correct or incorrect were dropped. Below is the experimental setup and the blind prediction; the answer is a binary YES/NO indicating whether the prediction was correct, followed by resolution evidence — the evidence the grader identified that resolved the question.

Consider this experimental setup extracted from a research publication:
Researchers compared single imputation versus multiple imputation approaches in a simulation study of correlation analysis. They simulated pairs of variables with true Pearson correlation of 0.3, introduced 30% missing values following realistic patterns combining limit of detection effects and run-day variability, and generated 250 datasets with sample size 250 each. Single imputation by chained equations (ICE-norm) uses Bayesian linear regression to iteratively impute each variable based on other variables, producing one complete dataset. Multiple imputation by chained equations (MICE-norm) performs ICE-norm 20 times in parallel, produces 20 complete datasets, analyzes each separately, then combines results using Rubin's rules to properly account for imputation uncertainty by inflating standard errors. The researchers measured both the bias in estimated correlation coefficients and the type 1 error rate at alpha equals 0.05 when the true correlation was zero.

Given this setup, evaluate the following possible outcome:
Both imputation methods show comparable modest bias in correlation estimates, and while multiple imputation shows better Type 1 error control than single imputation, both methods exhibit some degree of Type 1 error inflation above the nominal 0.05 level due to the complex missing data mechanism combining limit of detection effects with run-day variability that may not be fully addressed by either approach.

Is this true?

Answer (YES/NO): NO